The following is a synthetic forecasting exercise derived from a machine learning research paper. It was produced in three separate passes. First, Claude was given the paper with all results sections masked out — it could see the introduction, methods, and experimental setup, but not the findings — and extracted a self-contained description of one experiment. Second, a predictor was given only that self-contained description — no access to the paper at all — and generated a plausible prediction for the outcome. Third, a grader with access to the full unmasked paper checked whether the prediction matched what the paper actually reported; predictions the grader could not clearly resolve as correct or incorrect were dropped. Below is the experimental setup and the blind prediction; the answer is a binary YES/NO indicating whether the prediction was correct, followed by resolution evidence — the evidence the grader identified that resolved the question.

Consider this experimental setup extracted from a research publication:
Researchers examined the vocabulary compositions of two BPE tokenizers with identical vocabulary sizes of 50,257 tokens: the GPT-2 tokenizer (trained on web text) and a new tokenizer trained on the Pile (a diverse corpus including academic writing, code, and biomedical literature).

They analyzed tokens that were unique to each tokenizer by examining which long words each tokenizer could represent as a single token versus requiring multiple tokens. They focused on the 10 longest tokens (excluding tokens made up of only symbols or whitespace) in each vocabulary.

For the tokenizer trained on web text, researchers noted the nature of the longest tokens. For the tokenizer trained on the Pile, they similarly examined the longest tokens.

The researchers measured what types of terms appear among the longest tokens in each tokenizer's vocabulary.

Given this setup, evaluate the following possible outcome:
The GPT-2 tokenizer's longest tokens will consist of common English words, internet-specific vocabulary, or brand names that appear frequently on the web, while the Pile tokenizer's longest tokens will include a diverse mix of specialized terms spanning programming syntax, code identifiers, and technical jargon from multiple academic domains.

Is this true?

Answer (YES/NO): NO